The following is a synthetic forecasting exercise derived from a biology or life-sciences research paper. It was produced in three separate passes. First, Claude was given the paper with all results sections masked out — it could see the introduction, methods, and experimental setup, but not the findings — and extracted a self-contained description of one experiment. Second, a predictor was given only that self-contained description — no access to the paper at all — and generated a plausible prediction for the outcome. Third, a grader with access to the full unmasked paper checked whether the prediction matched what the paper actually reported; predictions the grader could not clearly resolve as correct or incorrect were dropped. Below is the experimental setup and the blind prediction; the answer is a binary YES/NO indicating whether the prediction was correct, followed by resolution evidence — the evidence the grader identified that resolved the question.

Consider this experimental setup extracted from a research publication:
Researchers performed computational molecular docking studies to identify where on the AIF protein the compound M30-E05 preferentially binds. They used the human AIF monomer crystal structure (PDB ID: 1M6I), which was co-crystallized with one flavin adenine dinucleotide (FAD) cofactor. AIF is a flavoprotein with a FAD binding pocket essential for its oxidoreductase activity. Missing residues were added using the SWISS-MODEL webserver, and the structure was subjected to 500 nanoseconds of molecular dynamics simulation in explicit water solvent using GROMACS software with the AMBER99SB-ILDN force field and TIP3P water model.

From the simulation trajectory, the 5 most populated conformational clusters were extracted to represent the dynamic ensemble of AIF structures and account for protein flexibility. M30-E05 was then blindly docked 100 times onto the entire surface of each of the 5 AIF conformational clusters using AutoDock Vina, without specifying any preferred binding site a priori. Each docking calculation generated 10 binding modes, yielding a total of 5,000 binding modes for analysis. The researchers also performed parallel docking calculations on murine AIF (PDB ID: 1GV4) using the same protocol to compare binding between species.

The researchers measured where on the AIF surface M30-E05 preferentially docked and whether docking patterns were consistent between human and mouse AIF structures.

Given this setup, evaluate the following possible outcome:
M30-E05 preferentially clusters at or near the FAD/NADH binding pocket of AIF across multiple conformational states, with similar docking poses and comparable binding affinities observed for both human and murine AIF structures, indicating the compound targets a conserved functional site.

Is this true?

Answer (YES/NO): YES